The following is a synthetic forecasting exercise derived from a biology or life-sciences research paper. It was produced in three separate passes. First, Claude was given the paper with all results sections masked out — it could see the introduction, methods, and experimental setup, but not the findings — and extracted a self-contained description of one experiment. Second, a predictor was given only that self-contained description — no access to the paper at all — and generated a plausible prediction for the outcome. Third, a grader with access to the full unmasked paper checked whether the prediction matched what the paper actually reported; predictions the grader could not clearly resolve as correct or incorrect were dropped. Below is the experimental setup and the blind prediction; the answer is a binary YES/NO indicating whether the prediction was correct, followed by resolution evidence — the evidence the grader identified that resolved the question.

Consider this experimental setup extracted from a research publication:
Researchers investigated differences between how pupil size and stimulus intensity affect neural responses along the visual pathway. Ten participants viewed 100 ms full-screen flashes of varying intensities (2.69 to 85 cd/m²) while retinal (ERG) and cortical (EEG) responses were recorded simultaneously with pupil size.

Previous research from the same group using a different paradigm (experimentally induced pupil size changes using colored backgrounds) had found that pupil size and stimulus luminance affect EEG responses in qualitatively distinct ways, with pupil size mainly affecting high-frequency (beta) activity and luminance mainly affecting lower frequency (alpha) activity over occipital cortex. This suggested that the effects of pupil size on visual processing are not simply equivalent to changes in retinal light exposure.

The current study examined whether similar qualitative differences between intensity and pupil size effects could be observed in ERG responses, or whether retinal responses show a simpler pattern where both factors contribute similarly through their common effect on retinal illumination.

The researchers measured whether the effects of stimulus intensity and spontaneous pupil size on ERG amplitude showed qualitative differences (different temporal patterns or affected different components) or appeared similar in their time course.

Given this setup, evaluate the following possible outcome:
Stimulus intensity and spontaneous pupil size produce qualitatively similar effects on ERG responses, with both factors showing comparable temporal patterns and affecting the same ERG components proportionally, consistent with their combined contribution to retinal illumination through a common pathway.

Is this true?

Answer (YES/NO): NO